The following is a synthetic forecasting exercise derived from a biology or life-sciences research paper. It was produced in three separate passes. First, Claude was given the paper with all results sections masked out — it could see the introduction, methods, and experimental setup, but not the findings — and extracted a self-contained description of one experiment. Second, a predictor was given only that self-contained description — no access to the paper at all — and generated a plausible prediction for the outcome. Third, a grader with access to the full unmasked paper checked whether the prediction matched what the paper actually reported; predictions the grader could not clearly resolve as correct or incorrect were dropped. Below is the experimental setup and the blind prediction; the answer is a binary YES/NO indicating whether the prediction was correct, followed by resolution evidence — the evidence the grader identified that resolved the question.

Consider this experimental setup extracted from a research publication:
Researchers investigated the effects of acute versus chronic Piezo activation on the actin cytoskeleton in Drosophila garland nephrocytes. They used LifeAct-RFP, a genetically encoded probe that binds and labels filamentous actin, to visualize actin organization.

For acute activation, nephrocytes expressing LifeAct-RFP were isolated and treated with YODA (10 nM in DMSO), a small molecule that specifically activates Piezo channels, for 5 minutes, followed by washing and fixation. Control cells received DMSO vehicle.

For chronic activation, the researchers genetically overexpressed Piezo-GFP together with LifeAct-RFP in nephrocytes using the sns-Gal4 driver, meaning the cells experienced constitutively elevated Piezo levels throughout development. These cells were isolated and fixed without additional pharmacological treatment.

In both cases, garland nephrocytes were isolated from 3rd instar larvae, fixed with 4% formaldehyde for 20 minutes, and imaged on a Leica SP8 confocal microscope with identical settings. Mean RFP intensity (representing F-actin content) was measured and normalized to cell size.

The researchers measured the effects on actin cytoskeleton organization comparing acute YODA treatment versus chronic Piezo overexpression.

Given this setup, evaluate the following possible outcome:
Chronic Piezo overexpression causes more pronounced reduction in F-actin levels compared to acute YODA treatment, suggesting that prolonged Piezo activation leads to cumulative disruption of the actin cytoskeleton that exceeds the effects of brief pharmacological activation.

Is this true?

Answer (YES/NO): NO